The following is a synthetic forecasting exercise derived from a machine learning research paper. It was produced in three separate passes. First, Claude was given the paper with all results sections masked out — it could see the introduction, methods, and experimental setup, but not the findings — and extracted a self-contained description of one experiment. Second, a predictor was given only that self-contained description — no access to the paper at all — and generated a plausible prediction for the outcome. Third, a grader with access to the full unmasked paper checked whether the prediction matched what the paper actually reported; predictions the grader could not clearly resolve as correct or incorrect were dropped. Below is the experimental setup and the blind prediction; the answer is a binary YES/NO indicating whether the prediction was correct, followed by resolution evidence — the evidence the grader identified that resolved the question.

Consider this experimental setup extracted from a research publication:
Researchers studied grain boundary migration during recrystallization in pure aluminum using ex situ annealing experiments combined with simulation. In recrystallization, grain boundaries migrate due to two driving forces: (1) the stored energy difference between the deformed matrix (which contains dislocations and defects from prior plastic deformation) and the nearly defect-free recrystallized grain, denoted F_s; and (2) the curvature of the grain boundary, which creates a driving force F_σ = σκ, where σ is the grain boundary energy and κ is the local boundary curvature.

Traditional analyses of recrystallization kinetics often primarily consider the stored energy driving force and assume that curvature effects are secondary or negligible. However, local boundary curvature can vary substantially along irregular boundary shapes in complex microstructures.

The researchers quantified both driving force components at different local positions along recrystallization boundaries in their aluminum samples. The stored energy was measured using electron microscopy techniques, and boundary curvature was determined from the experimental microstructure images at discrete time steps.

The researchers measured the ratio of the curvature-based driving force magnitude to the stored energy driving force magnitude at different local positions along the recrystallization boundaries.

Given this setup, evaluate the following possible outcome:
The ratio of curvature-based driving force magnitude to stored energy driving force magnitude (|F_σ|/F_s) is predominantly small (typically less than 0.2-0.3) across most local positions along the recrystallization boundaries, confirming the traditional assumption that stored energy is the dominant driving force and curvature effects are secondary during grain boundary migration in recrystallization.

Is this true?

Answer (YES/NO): NO